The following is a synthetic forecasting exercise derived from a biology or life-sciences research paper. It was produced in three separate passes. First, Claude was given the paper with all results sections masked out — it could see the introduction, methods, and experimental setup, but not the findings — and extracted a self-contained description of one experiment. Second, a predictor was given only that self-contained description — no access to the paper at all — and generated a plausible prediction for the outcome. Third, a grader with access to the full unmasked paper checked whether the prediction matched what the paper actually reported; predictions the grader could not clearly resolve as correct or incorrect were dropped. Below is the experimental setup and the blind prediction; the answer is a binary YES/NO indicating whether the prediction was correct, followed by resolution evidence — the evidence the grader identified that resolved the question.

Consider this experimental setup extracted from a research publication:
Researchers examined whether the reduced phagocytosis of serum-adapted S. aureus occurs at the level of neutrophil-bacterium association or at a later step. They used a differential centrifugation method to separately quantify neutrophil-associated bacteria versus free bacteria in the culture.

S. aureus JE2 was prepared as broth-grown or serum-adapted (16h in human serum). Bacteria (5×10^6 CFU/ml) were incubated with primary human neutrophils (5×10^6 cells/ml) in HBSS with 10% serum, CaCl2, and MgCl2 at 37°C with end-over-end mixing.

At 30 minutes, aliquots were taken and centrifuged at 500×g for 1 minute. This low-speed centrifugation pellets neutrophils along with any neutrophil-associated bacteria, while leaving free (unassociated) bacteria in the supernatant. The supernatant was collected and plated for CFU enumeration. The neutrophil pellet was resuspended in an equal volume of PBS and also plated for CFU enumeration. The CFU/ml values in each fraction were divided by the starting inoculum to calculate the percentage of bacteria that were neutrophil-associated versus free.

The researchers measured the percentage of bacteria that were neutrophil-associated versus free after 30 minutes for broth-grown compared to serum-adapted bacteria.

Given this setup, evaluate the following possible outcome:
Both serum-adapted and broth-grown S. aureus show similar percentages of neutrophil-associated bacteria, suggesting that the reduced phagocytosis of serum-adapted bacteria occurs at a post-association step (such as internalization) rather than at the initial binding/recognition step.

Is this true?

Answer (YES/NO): NO